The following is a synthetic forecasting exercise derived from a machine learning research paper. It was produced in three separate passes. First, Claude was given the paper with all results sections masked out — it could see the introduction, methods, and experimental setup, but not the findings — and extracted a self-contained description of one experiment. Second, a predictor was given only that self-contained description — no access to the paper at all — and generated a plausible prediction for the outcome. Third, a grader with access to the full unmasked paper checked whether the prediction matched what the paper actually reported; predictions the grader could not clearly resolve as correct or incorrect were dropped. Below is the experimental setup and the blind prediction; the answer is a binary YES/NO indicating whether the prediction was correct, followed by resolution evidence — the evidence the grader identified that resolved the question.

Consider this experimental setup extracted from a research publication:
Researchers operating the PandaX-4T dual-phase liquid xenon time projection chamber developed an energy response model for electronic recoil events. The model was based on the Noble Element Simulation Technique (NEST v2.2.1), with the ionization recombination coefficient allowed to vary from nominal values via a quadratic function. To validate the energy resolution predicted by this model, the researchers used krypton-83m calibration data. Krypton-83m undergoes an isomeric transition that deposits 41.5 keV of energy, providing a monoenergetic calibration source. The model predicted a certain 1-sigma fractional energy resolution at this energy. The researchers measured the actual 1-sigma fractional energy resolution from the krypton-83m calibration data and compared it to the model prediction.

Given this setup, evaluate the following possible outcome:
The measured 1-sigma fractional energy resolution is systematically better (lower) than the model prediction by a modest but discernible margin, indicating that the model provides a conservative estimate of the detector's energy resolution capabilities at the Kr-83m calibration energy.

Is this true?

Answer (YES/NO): NO